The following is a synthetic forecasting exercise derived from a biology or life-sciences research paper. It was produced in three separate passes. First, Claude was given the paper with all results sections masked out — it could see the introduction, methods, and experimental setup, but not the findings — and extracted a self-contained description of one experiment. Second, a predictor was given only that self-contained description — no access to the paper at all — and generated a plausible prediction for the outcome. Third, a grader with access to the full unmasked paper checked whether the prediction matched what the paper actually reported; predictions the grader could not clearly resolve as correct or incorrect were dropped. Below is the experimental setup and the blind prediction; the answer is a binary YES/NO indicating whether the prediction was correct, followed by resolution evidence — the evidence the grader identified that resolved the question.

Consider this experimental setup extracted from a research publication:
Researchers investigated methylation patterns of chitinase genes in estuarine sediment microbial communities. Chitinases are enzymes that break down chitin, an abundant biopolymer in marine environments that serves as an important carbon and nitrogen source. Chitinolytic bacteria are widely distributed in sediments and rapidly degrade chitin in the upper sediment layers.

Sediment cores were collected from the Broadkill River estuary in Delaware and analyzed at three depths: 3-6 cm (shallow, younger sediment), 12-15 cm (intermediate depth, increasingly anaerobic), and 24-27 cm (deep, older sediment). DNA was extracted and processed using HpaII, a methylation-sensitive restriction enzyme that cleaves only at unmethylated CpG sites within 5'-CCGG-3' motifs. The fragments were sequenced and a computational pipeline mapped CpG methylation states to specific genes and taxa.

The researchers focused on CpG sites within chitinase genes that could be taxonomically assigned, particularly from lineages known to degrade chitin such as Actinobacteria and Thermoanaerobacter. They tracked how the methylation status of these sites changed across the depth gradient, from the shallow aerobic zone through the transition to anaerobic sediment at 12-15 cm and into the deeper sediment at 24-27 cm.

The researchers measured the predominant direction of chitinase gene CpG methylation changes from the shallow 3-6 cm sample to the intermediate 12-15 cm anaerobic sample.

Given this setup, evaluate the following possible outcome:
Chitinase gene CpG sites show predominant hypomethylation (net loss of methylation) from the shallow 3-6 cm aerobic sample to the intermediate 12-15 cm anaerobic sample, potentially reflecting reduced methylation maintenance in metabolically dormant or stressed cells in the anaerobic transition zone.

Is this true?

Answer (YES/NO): YES